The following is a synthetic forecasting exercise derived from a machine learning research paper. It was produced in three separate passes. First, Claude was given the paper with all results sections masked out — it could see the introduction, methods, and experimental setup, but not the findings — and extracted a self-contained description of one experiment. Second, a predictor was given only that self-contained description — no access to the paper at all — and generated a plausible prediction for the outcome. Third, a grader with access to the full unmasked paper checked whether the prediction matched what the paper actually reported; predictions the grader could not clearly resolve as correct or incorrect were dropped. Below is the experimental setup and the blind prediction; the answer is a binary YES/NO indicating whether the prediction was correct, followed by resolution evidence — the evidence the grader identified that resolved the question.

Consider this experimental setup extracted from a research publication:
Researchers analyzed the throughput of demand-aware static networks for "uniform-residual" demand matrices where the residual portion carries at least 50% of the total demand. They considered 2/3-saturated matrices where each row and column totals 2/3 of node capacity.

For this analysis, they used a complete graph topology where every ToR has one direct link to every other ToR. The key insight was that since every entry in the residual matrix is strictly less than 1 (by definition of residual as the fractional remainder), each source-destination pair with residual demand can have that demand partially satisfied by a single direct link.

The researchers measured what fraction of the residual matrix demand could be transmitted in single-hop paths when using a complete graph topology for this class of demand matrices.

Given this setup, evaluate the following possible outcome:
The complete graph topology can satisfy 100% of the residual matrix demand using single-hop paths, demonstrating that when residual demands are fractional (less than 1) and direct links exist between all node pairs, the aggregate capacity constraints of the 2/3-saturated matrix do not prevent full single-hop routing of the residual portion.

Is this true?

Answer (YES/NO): NO